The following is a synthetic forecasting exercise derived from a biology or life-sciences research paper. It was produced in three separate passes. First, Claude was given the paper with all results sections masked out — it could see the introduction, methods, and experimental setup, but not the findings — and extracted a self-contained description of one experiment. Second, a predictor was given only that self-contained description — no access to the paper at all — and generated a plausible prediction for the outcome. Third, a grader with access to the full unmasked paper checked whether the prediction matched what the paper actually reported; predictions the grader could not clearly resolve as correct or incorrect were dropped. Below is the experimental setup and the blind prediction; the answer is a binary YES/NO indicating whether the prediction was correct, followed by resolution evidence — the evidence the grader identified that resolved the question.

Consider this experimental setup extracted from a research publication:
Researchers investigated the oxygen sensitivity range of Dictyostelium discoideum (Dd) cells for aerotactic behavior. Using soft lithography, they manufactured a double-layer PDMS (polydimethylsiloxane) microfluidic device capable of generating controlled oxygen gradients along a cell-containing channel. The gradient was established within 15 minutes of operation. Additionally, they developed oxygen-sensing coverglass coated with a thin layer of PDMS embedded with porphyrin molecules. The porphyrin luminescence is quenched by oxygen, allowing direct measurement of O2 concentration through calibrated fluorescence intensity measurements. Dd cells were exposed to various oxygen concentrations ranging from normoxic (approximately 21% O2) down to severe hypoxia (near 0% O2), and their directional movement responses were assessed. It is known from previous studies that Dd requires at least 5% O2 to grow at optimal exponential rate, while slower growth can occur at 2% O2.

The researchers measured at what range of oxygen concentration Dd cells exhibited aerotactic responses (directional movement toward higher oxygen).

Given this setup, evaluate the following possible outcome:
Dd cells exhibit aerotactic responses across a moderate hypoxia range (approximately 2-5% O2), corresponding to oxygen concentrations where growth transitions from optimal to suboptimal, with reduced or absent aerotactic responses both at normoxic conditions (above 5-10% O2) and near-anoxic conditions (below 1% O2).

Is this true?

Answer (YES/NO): NO